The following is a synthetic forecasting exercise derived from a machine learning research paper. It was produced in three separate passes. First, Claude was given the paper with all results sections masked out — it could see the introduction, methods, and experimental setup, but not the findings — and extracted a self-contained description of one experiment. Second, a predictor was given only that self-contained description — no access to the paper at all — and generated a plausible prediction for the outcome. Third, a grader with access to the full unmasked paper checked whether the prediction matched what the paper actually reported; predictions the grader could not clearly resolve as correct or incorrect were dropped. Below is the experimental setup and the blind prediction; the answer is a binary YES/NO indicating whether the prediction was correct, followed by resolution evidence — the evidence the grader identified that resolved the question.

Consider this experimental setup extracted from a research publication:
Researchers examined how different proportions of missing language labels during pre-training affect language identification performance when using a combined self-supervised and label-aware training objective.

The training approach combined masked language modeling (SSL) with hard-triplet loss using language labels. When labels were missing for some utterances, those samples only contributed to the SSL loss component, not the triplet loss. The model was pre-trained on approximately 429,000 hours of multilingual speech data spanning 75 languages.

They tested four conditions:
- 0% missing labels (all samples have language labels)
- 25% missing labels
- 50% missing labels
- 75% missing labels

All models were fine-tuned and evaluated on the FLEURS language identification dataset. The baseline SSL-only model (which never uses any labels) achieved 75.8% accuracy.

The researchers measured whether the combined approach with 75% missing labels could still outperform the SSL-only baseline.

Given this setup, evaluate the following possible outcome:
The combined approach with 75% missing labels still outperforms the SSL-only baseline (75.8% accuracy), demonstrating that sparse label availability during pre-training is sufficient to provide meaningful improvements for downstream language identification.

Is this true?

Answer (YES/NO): YES